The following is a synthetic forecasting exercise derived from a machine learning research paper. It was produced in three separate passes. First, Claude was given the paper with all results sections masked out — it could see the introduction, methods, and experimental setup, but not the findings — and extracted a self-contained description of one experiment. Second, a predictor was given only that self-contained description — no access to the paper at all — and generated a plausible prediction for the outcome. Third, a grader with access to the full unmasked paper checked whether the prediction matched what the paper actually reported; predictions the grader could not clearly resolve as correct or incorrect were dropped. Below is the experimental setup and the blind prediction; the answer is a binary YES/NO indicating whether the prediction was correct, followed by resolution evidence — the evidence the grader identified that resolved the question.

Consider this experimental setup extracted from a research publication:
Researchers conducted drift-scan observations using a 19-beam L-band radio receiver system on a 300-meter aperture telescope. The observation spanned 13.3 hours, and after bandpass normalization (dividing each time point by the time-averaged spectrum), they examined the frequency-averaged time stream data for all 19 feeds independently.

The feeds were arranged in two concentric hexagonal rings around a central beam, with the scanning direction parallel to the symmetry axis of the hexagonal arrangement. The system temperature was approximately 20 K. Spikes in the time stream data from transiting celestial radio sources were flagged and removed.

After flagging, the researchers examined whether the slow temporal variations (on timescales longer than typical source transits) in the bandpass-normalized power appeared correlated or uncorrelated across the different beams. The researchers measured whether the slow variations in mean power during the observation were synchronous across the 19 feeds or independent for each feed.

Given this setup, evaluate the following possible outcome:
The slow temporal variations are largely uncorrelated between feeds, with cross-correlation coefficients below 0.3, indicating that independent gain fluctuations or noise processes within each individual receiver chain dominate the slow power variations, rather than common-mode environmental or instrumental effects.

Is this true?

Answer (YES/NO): NO